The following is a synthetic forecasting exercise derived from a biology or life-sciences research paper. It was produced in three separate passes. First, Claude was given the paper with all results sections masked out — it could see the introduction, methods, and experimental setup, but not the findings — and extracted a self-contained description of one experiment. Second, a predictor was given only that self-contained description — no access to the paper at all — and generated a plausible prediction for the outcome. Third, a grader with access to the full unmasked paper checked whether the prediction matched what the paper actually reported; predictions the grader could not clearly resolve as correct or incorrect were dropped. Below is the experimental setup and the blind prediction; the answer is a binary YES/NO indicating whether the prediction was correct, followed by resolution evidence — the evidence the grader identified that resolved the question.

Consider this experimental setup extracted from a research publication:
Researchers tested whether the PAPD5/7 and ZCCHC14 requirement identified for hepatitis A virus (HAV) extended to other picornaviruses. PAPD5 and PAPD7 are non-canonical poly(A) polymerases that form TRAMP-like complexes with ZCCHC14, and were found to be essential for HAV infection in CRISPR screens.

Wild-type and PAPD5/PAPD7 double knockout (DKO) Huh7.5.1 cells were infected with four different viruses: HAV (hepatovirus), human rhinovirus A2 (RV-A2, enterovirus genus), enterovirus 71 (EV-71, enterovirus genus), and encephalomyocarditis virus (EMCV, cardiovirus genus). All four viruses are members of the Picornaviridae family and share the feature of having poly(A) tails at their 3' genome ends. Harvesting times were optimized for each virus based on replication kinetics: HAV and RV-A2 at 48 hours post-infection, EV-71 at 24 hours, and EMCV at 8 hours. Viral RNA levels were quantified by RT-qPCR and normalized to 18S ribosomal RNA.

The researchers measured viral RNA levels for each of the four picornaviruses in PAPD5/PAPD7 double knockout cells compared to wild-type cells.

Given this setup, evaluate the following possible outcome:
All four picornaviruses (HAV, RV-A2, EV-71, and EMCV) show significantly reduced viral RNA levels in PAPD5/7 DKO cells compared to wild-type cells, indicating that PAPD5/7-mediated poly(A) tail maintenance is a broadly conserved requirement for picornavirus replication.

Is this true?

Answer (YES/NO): NO